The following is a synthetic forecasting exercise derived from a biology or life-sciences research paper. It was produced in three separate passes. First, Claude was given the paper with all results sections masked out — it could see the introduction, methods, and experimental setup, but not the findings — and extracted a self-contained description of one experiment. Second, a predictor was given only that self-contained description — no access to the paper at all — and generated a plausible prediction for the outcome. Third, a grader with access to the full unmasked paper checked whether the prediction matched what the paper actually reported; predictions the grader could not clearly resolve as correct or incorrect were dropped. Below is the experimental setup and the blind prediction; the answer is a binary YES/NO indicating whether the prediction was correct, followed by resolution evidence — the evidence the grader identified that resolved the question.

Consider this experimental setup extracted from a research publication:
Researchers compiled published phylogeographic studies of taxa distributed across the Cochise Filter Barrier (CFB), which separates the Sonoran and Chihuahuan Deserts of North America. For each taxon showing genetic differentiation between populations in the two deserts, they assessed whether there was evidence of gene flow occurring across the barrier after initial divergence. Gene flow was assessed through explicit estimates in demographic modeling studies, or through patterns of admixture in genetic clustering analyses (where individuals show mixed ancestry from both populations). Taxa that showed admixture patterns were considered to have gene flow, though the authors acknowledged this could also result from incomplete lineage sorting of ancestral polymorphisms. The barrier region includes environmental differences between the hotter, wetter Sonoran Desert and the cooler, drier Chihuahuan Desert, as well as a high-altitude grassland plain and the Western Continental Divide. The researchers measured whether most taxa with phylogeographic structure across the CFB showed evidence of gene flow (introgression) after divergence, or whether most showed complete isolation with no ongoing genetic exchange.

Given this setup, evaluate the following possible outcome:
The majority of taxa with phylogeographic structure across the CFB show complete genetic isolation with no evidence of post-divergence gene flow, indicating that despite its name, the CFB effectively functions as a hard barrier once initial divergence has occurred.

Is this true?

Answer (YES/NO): NO